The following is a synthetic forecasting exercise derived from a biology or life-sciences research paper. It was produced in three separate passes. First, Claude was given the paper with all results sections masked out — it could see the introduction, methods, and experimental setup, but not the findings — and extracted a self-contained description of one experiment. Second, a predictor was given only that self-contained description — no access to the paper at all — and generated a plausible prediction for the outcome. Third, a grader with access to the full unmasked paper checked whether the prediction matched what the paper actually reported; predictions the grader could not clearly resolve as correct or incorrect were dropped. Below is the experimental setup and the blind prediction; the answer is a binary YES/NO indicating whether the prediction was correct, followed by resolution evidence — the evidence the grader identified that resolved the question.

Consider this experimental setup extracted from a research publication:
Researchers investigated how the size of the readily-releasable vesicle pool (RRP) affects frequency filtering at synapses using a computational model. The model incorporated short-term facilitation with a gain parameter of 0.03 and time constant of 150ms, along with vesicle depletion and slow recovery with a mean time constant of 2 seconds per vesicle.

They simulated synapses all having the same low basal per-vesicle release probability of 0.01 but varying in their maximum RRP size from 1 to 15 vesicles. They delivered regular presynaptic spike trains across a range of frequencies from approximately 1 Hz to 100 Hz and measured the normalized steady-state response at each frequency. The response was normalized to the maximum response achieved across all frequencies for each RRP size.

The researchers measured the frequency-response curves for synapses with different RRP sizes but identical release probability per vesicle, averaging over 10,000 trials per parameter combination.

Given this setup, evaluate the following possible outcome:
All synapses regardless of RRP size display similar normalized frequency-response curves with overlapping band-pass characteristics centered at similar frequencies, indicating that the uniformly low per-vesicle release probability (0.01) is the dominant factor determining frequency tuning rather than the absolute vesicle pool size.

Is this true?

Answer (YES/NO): NO